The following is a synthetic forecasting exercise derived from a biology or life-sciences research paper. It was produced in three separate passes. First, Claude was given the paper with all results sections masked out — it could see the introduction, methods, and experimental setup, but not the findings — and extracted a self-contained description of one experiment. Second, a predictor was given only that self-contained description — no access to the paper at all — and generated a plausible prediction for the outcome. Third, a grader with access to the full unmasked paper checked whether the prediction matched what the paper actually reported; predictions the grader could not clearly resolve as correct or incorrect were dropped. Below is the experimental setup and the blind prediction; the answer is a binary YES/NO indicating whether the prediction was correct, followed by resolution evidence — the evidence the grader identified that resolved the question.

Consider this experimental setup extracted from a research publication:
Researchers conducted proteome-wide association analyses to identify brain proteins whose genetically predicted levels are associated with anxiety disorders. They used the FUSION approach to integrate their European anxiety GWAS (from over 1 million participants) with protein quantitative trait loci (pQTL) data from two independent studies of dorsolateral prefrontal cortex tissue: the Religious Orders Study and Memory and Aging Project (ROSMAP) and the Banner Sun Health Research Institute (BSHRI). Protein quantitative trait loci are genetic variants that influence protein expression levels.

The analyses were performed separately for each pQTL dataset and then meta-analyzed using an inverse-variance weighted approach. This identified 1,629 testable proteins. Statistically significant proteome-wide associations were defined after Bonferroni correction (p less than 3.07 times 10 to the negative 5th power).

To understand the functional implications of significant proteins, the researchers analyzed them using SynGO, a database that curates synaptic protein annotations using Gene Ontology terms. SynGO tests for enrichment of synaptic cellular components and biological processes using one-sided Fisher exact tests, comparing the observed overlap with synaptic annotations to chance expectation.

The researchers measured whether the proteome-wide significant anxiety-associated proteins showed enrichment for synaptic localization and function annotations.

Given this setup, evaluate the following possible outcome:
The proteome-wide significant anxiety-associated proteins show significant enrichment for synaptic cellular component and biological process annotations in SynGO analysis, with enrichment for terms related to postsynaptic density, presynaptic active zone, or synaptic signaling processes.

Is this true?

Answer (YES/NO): YES